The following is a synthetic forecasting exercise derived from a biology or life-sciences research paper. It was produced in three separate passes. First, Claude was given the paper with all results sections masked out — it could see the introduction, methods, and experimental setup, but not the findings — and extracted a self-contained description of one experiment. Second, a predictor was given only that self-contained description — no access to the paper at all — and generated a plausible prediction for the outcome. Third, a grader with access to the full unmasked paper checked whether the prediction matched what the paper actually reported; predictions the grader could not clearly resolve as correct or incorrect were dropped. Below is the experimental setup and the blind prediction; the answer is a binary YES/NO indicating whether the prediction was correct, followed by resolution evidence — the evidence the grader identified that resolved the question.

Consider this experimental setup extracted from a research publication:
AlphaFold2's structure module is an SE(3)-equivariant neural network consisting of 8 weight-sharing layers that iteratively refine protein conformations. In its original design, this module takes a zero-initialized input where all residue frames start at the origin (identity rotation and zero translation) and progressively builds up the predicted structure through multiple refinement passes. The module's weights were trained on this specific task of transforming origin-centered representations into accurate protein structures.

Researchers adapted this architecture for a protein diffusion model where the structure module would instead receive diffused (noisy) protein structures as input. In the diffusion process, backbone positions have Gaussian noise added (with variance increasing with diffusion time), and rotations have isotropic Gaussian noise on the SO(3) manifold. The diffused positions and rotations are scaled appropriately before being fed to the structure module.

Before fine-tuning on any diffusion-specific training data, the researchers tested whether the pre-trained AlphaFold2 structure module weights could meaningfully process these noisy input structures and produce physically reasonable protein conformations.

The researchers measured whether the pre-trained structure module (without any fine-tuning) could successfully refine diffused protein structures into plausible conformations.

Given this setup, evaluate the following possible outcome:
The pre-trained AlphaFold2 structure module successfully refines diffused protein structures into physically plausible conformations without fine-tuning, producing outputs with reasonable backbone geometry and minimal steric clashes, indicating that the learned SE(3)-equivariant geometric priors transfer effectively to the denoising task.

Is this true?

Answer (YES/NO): YES